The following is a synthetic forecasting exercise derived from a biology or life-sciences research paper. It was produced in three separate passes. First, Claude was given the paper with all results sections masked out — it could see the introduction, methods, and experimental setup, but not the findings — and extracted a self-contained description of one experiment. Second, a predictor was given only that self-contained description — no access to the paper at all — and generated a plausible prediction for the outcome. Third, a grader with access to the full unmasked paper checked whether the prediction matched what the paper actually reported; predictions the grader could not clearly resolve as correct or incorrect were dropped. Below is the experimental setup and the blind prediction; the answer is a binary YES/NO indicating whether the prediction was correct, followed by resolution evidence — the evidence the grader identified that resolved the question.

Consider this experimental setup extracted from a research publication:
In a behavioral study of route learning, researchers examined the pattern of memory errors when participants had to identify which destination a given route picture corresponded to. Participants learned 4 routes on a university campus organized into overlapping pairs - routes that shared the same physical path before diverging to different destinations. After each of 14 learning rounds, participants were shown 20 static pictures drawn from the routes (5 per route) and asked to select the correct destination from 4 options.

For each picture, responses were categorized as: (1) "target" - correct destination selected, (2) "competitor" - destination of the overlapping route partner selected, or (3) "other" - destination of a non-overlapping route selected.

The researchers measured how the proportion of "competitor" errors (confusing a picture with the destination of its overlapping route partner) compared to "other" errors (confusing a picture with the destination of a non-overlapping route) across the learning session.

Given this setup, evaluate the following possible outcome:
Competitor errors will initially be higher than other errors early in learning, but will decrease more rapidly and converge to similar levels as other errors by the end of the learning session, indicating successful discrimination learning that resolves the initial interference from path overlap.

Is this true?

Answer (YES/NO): NO